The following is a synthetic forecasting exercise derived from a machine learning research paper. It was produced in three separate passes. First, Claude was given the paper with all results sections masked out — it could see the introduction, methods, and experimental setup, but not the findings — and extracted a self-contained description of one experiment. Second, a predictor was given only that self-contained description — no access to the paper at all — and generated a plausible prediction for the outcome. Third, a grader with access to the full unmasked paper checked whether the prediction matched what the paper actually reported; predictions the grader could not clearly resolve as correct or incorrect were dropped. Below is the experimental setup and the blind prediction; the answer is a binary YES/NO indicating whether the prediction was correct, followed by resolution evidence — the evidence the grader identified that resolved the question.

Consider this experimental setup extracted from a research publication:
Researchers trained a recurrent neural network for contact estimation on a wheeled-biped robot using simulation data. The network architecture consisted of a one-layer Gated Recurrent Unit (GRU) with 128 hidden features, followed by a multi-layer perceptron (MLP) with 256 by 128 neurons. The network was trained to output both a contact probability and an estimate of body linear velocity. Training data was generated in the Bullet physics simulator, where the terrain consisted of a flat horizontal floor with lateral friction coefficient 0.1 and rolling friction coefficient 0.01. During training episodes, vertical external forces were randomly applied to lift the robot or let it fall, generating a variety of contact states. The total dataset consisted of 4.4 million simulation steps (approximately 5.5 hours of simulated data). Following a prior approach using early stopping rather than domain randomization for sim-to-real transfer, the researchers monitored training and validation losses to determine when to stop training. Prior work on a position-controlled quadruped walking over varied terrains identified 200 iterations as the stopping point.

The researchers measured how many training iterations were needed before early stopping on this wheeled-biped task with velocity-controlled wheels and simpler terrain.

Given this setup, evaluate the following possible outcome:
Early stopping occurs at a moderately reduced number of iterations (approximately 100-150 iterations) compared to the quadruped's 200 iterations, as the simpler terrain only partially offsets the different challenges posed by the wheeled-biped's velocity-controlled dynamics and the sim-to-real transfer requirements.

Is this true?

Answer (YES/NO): NO